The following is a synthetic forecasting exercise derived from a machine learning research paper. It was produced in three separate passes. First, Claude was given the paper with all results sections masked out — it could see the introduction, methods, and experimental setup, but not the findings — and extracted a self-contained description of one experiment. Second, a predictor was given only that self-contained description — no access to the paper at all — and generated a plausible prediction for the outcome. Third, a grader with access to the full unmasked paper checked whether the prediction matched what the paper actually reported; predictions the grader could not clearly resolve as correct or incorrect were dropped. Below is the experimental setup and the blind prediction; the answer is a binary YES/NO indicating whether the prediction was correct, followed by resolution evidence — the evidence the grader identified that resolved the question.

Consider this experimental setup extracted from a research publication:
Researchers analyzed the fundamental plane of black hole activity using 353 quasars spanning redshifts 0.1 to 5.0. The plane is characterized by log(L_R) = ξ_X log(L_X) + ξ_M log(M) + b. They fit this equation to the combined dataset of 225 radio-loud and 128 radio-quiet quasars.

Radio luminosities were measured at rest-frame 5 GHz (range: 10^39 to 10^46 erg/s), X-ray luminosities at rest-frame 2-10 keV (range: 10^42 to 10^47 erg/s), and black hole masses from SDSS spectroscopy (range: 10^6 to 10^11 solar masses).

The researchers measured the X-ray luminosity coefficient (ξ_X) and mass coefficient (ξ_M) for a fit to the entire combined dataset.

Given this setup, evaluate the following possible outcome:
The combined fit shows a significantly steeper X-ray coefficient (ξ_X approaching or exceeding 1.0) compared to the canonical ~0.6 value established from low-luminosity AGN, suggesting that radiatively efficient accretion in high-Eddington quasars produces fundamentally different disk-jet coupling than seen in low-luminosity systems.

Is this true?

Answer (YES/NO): YES